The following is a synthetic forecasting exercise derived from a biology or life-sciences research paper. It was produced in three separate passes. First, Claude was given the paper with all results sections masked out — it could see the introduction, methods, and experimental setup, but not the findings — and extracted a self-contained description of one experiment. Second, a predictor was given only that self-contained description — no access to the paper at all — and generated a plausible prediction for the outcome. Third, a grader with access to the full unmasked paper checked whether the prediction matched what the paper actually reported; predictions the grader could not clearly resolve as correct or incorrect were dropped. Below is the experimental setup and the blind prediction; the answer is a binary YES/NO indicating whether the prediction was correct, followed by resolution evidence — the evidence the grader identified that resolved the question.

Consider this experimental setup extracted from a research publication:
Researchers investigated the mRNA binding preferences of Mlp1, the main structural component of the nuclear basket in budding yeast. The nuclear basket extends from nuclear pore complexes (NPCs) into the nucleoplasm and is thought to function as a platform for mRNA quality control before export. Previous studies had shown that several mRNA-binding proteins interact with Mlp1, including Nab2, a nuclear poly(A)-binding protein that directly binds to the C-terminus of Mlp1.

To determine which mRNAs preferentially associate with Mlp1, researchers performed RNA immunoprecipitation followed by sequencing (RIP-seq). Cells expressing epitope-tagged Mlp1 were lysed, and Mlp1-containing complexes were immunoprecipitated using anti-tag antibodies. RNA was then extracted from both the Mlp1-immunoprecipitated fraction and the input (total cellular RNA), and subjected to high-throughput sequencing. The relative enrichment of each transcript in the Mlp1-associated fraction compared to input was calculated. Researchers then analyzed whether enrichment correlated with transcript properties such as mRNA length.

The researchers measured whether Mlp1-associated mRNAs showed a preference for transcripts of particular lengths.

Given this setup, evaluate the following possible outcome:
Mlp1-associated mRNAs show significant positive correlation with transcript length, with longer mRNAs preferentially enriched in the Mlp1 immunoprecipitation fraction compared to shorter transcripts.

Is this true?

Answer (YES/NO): YES